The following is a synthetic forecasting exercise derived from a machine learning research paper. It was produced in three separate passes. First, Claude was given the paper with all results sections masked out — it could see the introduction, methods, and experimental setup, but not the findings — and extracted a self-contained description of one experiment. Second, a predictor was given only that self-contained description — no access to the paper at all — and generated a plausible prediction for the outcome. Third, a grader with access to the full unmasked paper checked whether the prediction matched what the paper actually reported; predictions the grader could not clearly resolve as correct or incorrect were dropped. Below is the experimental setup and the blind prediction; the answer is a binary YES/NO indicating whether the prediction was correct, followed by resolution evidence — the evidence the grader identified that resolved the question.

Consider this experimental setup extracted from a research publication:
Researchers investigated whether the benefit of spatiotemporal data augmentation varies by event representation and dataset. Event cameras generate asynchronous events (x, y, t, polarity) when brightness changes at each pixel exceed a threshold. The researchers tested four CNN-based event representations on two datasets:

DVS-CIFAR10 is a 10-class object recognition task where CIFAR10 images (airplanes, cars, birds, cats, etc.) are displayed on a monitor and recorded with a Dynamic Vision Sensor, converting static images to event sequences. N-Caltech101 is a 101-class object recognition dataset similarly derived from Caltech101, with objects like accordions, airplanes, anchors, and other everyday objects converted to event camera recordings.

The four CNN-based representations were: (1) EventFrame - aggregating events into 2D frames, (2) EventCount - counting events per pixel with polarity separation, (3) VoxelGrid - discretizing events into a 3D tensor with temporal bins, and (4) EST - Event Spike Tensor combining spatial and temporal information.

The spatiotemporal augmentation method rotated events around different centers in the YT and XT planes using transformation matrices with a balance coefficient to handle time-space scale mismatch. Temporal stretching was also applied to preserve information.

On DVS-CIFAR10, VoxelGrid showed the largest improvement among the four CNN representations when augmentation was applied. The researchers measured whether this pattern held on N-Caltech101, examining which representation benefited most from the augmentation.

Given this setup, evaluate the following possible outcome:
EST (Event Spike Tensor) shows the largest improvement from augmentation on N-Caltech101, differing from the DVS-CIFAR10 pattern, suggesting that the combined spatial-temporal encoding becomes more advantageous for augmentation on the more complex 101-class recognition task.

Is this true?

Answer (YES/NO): NO